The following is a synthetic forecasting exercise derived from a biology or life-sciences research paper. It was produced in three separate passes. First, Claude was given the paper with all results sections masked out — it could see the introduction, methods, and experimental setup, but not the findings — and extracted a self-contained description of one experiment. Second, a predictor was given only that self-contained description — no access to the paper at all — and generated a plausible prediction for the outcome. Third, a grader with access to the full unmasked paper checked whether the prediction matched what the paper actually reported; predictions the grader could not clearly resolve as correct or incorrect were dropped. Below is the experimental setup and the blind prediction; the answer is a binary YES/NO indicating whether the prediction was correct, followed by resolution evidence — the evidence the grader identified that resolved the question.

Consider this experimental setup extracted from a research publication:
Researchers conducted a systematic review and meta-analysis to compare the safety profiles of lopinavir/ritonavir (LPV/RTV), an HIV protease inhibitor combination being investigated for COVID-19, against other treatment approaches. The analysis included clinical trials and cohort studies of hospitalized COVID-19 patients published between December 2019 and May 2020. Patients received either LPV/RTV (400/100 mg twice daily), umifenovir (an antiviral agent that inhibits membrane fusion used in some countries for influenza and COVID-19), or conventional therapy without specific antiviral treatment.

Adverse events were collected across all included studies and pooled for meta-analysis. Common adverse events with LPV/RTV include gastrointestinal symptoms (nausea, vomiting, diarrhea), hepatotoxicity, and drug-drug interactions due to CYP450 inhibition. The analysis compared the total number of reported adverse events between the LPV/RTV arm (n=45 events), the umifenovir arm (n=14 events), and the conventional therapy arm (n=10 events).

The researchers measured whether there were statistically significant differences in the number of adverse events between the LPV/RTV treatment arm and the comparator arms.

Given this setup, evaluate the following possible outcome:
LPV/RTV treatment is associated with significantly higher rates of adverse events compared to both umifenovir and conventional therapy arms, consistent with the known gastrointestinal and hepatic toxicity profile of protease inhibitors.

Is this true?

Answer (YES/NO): YES